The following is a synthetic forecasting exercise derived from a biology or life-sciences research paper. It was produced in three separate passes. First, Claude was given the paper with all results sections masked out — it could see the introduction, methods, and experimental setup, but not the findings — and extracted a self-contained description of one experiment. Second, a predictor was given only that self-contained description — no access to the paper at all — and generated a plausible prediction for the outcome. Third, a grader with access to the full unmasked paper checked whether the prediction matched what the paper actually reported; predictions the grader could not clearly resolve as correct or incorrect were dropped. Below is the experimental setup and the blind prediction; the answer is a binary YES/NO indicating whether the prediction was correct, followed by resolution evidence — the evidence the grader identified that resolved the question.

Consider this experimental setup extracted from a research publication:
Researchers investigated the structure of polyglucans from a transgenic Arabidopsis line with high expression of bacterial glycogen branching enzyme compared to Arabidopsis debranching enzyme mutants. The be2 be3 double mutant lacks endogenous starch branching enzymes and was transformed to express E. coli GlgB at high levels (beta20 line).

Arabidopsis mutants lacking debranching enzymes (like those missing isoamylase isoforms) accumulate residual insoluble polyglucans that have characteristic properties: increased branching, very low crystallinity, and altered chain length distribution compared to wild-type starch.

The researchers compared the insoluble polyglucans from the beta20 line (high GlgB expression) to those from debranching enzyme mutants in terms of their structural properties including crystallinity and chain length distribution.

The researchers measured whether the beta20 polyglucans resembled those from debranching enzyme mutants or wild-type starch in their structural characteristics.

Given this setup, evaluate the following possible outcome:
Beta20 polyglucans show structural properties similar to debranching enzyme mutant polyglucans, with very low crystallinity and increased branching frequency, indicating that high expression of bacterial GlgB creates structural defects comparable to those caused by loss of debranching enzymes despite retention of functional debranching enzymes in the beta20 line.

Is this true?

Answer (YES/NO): YES